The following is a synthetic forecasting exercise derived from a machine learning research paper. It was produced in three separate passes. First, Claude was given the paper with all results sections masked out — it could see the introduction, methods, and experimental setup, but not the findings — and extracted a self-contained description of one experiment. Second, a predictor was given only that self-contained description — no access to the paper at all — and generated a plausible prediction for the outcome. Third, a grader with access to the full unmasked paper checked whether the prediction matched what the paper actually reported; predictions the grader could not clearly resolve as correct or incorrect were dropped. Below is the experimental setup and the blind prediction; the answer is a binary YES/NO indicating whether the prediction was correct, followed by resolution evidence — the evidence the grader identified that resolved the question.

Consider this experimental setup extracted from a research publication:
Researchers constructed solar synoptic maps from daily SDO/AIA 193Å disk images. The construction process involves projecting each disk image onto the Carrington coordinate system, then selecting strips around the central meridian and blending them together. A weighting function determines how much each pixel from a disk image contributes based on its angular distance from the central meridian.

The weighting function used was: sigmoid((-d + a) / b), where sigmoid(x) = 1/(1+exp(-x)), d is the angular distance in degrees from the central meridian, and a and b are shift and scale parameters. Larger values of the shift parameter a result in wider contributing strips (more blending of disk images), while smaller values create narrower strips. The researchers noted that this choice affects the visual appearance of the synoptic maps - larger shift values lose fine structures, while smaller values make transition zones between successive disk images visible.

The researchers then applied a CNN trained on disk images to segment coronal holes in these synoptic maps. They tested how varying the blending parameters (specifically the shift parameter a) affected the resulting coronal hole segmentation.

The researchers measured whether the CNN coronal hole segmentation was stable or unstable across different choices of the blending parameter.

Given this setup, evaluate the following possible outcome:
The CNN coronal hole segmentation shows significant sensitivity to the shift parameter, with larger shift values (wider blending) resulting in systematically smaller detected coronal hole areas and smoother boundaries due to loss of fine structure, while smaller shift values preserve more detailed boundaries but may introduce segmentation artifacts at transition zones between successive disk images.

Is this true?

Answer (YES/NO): NO